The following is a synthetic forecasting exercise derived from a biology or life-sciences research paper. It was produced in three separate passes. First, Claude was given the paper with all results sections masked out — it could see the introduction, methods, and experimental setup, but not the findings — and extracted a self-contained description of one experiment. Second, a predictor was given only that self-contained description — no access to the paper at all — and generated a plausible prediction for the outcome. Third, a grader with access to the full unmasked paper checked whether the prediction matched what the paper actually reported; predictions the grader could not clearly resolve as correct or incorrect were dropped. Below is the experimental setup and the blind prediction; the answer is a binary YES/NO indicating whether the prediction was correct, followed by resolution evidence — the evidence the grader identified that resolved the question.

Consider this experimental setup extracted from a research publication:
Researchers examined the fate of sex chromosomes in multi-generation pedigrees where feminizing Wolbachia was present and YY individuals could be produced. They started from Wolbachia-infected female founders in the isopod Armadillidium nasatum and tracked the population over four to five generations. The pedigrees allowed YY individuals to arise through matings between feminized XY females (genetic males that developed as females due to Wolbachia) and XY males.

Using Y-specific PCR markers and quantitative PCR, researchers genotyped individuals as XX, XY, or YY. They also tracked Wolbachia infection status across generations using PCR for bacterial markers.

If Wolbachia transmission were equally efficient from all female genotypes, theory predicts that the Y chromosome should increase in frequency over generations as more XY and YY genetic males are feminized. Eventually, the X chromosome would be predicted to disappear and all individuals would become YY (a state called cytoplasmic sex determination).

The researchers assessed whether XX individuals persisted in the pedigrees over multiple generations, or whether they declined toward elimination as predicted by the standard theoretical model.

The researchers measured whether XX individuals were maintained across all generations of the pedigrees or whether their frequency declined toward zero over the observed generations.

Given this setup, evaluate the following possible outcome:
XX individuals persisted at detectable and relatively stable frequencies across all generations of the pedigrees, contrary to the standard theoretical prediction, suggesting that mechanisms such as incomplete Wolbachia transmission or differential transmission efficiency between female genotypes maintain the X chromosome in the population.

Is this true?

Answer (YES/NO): YES